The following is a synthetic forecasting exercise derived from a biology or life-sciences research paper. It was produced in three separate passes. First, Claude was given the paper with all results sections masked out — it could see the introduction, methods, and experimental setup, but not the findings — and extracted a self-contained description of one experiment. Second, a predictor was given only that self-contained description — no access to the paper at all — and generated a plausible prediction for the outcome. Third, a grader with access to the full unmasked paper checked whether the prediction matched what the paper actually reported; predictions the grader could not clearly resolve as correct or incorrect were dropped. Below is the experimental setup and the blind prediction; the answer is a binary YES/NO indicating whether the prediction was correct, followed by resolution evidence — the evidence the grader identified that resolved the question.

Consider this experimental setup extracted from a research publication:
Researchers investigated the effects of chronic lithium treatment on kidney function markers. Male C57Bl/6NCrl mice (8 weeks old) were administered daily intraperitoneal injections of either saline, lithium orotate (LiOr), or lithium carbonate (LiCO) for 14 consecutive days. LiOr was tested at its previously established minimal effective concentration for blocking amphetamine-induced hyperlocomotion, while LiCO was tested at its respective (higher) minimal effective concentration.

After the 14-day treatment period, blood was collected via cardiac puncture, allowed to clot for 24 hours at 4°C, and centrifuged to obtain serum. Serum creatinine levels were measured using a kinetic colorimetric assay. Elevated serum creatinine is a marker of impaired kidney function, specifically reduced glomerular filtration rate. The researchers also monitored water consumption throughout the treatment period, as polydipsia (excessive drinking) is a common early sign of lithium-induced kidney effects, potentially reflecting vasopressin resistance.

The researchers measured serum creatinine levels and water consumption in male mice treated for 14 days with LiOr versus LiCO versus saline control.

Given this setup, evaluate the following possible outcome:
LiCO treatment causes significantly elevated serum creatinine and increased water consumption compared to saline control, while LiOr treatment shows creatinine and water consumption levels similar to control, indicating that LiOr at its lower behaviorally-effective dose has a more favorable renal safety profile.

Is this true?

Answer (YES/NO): NO